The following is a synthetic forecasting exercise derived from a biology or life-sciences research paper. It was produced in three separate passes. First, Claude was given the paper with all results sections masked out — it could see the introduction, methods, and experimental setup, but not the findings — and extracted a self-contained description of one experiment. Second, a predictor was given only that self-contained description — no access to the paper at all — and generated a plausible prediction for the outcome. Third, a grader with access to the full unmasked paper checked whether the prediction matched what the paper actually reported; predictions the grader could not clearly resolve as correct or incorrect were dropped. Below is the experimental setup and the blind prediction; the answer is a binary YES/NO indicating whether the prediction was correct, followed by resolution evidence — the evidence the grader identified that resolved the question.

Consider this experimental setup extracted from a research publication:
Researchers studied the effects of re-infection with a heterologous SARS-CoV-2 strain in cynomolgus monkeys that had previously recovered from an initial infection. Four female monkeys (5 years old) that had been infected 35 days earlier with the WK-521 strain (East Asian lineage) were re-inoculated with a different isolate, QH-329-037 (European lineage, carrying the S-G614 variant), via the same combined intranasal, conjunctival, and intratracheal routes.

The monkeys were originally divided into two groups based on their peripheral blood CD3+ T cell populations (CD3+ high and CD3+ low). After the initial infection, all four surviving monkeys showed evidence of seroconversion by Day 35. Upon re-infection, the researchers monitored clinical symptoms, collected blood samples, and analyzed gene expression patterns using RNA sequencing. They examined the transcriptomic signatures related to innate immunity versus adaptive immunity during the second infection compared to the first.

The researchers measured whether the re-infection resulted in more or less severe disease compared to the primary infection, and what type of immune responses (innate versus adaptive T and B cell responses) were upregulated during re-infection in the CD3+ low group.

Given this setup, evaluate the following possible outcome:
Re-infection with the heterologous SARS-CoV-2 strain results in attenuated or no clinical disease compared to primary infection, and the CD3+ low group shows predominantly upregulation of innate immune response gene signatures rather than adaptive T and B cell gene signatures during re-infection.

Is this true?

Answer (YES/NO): YES